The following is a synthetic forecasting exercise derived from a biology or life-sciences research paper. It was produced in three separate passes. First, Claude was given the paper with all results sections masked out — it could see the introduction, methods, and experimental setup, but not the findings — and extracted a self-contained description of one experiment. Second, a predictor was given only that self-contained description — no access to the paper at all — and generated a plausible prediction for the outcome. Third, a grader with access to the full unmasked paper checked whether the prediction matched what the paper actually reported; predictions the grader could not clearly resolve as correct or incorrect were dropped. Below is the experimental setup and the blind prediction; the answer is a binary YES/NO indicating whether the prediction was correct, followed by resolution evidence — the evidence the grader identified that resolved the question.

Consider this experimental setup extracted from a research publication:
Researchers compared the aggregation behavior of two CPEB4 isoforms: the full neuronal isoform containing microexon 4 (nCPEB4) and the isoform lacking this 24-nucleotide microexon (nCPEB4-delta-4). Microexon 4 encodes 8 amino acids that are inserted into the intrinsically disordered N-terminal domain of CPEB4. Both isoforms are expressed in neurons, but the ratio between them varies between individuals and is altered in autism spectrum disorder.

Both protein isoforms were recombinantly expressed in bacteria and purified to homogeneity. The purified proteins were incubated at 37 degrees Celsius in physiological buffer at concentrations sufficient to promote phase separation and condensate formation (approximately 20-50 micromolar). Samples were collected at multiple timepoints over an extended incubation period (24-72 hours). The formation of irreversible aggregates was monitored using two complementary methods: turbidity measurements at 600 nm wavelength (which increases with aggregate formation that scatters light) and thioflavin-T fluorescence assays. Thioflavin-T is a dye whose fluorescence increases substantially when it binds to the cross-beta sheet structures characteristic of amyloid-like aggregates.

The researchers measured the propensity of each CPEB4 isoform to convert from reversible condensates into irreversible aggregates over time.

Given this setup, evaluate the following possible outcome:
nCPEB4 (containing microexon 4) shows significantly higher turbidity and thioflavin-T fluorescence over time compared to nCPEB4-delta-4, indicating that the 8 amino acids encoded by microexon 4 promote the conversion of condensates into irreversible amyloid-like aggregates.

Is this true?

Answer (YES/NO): NO